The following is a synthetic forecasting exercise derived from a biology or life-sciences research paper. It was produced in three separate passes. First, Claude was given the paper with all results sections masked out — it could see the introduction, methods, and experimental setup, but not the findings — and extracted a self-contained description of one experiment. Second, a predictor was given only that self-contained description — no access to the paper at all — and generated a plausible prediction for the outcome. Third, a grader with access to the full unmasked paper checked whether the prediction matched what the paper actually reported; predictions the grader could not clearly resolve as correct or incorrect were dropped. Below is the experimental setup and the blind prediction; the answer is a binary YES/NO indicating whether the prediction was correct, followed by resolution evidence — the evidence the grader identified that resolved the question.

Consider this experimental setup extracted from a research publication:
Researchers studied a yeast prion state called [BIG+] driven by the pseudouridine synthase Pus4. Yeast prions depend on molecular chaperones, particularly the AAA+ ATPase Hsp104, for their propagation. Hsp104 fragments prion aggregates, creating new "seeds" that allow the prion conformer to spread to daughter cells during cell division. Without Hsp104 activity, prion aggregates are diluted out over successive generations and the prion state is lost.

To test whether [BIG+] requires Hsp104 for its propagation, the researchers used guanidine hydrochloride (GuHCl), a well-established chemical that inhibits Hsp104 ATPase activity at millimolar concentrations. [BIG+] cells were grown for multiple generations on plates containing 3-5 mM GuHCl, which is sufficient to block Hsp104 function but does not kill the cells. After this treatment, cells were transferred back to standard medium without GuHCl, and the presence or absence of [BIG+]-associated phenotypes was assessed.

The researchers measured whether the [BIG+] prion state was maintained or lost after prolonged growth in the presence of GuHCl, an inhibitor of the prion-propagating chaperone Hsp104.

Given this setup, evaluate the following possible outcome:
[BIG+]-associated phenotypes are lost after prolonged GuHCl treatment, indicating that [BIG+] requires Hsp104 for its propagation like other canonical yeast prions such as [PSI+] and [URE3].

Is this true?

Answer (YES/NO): NO